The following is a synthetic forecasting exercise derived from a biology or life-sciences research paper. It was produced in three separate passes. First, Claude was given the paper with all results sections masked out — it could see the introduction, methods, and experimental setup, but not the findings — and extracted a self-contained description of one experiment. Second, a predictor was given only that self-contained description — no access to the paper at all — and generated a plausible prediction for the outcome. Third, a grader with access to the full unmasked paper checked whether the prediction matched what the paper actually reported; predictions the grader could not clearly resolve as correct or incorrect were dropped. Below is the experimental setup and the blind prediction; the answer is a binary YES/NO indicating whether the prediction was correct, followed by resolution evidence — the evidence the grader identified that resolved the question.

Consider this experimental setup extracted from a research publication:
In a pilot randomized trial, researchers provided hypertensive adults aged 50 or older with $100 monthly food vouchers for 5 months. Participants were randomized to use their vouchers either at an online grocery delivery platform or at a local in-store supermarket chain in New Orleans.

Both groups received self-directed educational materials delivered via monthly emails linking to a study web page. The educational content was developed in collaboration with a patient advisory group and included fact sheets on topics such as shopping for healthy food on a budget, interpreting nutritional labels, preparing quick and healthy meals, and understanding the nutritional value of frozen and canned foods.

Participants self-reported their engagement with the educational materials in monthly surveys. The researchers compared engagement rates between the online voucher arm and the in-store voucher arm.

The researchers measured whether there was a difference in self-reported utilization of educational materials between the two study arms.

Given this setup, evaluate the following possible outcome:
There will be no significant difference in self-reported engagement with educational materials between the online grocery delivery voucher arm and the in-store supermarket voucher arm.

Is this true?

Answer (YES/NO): NO